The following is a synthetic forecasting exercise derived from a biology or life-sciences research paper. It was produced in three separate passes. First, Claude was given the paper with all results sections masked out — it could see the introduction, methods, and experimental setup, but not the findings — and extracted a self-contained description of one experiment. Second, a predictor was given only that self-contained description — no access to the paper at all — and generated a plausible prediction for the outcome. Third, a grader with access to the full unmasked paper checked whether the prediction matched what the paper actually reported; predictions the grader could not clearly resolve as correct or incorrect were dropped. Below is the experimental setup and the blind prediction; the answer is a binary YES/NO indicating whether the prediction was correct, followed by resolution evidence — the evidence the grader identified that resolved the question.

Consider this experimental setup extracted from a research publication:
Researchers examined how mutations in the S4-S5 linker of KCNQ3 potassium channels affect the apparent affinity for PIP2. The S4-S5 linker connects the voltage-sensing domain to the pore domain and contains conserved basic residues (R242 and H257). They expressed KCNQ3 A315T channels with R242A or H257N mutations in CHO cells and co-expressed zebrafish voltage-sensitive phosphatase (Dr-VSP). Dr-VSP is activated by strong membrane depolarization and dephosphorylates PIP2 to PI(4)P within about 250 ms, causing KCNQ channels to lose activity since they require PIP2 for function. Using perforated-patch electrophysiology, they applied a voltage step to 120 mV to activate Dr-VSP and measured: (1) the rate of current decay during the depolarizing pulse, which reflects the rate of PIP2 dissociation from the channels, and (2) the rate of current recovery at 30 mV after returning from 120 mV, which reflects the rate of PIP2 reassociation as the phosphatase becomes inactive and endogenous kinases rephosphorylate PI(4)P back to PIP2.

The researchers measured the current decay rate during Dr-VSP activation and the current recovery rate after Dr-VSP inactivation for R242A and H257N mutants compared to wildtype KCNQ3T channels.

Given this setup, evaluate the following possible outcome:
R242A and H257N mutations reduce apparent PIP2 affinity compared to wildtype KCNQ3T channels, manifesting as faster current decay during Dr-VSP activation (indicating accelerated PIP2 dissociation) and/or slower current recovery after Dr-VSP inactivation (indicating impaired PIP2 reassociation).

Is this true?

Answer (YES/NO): YES